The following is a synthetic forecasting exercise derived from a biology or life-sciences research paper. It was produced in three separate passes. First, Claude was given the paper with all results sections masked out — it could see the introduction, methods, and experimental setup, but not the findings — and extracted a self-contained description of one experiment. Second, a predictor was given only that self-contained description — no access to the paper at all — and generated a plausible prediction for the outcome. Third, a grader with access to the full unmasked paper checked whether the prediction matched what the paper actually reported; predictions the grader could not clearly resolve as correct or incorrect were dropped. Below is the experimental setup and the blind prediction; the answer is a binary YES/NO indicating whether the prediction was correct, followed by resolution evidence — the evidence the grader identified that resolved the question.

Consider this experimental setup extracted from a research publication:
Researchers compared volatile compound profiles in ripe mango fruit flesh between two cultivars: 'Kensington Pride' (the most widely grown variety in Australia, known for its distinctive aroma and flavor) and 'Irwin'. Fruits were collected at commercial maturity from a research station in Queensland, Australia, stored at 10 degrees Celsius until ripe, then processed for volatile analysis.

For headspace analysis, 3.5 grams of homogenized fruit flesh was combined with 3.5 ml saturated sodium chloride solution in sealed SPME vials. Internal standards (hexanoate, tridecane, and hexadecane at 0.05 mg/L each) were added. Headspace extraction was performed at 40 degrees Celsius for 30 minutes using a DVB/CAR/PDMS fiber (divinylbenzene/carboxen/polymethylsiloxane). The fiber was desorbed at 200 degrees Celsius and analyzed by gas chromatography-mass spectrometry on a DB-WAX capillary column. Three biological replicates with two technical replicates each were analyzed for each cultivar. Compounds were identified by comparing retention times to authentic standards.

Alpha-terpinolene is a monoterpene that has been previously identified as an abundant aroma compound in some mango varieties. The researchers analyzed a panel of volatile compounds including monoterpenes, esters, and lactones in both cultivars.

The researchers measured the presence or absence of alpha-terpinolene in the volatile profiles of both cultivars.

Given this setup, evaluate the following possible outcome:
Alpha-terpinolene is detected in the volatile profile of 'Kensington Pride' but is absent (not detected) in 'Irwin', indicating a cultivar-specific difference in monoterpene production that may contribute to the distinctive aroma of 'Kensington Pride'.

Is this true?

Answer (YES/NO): NO